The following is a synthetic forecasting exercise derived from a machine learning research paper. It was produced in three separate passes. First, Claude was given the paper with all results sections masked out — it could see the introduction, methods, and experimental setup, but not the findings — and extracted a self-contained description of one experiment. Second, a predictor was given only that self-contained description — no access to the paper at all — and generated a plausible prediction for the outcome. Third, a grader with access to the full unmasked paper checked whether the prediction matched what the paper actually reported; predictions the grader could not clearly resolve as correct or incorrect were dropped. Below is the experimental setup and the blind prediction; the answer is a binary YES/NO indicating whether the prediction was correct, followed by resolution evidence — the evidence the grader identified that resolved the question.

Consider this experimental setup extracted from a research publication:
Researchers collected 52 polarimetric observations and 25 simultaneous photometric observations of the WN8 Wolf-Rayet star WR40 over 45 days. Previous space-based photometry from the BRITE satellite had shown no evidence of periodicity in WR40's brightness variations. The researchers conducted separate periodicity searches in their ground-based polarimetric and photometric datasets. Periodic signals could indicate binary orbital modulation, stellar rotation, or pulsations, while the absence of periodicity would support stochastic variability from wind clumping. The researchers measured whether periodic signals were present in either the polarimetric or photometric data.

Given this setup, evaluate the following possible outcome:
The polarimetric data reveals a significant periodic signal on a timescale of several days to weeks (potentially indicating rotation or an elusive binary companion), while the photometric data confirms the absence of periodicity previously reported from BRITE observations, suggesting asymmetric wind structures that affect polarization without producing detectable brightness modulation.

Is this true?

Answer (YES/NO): NO